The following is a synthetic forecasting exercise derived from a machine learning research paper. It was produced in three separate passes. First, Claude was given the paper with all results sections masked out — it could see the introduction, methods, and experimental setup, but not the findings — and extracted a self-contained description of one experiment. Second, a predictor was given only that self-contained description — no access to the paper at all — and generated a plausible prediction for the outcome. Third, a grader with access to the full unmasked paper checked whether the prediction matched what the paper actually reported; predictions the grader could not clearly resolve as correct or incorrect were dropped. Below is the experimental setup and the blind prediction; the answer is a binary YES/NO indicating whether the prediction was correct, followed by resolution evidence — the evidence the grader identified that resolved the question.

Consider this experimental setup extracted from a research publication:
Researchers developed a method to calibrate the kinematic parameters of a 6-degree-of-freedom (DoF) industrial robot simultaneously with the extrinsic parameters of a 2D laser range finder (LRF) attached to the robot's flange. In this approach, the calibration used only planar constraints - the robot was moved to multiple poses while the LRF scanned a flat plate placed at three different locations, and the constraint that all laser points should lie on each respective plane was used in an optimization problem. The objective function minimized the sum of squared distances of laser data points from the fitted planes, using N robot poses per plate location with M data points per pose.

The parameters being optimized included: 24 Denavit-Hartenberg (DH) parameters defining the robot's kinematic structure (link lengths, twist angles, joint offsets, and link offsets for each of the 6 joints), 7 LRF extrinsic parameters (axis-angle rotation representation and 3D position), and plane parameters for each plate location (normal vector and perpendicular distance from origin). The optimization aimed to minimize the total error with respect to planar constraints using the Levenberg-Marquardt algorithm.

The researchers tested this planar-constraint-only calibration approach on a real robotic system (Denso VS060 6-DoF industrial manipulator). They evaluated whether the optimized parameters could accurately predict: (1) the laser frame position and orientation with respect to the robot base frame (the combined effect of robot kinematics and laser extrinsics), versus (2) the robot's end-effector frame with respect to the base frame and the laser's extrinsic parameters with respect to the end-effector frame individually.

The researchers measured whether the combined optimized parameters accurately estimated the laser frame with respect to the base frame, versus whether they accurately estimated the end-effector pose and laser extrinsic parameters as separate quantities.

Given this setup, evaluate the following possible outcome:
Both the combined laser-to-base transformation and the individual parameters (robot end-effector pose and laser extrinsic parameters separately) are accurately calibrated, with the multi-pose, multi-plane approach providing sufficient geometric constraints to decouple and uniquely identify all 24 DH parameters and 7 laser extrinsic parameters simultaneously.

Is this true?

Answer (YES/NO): NO